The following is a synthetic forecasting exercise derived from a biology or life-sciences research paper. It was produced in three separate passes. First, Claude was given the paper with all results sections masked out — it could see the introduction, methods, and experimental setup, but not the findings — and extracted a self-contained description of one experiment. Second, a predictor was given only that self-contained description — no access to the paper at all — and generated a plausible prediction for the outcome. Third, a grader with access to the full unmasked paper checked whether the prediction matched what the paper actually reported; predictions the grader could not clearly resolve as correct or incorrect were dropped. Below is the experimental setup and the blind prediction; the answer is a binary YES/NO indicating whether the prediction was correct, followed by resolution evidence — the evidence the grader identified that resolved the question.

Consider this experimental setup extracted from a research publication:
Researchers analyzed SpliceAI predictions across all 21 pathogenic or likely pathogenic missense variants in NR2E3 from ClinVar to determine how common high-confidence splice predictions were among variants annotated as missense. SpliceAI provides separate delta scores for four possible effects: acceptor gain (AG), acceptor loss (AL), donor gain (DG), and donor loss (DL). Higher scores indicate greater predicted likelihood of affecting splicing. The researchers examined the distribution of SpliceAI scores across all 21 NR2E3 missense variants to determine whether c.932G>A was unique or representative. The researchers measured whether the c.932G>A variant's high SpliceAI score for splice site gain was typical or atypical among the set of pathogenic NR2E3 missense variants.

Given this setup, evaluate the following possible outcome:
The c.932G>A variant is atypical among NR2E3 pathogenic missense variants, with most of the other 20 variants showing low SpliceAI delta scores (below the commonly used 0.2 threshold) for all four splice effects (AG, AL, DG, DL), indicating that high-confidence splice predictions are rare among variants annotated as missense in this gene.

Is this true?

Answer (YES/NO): YES